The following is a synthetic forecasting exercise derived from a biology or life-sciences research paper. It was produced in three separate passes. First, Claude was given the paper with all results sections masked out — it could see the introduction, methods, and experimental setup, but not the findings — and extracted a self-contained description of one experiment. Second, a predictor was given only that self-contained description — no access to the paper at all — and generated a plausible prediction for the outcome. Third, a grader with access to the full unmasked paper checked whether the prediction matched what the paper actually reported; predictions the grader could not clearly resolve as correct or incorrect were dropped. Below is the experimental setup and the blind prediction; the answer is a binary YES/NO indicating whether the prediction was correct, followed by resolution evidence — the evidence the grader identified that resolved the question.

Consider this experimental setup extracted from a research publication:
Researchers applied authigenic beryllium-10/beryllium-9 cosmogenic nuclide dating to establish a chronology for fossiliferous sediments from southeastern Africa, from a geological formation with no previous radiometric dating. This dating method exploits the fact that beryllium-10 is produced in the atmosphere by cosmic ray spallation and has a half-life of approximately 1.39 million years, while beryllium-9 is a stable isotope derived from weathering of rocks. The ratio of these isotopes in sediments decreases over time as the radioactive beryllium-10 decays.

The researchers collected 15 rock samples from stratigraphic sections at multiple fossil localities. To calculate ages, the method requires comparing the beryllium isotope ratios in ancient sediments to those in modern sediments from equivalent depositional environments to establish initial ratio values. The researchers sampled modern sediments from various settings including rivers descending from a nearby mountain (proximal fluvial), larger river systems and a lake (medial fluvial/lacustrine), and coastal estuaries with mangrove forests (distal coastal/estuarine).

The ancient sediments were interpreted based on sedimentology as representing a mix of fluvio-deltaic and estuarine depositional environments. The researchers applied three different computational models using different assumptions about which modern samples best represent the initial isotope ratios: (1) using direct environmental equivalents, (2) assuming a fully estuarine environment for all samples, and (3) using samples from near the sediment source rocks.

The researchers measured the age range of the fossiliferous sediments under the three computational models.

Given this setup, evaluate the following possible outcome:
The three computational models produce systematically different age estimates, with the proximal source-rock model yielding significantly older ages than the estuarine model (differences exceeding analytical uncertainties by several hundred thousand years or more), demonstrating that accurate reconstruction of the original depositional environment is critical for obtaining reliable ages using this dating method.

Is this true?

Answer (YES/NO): NO